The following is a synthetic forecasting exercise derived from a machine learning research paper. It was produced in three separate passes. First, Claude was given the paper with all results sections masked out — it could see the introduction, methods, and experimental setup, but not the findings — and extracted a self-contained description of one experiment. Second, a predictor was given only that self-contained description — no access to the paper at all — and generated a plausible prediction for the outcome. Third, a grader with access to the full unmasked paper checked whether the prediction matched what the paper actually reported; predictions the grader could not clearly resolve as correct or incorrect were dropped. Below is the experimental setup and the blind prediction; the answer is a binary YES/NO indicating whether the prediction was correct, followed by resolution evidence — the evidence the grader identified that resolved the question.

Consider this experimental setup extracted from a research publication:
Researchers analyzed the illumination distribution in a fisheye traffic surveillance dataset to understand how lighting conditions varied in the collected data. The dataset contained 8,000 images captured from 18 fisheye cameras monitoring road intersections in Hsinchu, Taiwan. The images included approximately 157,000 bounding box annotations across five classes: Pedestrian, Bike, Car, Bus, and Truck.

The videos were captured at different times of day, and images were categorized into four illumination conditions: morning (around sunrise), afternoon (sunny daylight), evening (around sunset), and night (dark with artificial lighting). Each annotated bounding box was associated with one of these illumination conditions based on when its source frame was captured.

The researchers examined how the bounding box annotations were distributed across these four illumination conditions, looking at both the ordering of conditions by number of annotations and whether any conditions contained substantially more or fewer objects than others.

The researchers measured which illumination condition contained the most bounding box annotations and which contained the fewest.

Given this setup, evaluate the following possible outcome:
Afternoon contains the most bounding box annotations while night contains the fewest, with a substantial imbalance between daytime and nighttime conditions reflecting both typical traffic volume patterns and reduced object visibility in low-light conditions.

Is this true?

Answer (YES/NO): NO